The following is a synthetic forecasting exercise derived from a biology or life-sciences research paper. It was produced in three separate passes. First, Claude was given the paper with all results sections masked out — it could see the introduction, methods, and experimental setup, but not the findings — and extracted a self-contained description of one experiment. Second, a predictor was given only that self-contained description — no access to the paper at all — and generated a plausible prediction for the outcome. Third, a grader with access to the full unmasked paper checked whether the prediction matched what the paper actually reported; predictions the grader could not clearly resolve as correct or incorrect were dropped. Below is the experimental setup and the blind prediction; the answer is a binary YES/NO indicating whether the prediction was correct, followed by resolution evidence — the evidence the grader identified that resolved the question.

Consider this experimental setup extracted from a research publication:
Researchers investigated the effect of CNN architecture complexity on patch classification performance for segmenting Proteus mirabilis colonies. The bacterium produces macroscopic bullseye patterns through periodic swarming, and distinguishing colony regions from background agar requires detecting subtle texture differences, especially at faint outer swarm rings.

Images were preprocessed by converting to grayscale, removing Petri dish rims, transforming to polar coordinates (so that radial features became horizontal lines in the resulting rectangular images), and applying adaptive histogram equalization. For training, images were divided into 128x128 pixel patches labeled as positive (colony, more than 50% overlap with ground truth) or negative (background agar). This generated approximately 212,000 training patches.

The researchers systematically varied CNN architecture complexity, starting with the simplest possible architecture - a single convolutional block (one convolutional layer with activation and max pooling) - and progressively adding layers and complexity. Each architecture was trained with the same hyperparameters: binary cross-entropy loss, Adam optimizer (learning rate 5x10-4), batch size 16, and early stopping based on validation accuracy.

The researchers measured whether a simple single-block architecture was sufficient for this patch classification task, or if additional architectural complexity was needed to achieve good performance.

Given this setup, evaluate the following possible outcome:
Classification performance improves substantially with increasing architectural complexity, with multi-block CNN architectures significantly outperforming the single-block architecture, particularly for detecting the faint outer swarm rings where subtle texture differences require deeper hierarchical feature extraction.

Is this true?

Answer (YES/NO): NO